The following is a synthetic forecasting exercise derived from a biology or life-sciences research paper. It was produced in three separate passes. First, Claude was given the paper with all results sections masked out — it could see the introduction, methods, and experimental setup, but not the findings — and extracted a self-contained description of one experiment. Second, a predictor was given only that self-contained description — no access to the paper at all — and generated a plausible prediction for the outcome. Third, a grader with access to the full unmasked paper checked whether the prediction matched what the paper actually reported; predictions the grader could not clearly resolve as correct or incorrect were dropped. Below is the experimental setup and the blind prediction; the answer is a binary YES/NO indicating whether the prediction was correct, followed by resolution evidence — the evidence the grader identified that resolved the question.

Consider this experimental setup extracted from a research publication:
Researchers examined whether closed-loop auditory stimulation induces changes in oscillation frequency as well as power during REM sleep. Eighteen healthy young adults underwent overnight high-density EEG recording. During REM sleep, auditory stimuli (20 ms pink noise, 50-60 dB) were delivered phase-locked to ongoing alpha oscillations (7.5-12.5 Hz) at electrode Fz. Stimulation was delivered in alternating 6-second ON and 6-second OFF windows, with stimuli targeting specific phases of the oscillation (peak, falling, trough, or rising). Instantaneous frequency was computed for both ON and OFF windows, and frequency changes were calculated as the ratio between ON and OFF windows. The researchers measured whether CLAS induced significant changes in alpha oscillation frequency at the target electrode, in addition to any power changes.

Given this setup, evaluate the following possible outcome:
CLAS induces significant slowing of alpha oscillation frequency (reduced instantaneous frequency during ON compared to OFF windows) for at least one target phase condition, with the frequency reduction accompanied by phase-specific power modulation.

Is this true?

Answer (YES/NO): YES